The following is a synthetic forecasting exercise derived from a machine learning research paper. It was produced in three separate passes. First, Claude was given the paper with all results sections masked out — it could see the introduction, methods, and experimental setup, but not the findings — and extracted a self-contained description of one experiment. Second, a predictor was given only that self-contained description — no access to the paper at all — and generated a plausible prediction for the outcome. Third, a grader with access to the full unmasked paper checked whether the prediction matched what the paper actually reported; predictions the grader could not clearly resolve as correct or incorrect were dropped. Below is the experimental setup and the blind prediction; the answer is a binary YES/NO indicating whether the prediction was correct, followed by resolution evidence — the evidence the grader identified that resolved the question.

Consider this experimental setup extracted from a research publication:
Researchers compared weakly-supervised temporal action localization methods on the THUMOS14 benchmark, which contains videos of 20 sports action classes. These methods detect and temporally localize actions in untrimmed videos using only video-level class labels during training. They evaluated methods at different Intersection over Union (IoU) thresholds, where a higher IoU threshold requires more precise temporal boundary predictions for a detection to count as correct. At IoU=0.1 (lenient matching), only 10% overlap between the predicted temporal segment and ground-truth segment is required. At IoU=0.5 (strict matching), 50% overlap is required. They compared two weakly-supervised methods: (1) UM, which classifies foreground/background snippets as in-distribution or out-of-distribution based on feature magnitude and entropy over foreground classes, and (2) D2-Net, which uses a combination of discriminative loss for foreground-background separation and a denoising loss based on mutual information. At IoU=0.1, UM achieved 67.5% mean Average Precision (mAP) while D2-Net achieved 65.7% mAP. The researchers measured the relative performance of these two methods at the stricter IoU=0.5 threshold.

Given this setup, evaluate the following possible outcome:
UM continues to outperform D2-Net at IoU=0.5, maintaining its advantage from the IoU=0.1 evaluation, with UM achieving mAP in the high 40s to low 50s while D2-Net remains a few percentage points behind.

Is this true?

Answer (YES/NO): NO